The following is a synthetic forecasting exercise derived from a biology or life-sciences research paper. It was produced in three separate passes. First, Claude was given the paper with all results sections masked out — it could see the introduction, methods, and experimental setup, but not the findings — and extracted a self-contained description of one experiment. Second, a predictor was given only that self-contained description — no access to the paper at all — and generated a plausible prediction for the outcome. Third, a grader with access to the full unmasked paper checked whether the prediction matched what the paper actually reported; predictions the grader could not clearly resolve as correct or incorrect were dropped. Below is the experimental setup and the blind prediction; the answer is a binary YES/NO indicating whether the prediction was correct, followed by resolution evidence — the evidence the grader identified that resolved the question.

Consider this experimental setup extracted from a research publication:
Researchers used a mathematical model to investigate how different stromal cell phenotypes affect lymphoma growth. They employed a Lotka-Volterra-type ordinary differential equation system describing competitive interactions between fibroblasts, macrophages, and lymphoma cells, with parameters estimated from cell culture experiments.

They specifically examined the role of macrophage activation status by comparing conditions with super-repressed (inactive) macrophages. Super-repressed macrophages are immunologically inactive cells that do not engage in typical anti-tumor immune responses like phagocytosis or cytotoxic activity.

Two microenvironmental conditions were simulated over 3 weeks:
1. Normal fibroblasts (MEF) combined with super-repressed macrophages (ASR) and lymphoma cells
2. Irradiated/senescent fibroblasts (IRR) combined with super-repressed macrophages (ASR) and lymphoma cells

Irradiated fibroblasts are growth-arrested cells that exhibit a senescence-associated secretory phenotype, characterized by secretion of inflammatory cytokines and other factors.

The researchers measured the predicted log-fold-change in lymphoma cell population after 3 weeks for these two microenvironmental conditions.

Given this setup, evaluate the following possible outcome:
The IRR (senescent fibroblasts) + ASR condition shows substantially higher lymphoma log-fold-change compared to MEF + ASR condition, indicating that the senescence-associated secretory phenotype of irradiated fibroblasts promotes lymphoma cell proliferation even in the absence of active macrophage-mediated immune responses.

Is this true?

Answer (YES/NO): YES